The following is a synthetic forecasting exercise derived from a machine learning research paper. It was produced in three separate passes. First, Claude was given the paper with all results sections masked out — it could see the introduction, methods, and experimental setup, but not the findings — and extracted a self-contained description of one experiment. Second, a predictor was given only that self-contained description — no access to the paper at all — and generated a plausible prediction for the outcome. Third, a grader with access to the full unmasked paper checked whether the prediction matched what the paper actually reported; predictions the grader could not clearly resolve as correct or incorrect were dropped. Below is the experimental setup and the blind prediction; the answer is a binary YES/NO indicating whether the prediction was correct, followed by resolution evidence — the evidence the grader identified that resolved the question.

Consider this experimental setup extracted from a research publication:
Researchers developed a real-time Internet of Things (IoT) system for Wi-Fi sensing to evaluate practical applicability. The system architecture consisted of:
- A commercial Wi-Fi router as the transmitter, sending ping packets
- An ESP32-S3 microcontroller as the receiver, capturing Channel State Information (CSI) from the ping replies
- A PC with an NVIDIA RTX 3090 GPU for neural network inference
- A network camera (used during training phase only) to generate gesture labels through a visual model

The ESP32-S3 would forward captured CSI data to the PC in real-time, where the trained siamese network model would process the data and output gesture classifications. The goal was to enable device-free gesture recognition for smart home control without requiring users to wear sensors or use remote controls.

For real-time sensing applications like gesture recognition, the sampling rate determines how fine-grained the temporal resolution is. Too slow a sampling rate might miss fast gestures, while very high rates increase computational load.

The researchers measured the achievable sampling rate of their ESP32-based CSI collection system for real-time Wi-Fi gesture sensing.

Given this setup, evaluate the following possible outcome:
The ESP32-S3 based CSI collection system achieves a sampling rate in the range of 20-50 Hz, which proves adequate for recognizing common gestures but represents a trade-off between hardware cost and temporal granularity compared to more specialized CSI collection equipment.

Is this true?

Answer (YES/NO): NO